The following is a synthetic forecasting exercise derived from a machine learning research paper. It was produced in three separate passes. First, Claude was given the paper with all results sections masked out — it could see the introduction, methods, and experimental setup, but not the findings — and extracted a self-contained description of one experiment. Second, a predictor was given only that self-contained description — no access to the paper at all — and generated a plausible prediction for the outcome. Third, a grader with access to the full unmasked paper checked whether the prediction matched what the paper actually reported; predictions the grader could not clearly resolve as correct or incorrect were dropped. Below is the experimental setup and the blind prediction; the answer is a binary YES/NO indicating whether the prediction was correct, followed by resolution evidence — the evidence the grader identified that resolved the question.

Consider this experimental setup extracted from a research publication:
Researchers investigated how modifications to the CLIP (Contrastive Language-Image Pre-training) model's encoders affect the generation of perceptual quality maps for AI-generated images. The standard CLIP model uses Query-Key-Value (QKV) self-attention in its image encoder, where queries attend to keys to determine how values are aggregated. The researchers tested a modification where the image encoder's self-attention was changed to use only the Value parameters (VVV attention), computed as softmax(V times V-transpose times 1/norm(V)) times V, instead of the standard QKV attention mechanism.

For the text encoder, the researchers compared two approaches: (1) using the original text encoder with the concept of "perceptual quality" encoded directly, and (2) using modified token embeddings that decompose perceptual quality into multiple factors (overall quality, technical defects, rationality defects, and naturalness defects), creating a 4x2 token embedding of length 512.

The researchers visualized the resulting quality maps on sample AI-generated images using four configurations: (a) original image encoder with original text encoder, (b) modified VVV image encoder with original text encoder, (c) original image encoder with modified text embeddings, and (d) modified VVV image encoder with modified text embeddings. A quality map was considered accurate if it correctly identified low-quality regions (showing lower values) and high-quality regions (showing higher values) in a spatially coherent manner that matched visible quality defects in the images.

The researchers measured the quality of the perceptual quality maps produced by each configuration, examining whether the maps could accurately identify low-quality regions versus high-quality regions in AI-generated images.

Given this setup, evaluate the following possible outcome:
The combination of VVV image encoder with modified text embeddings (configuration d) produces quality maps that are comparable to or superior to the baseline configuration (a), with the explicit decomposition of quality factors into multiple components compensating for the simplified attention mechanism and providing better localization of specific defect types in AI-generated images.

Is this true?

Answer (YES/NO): NO